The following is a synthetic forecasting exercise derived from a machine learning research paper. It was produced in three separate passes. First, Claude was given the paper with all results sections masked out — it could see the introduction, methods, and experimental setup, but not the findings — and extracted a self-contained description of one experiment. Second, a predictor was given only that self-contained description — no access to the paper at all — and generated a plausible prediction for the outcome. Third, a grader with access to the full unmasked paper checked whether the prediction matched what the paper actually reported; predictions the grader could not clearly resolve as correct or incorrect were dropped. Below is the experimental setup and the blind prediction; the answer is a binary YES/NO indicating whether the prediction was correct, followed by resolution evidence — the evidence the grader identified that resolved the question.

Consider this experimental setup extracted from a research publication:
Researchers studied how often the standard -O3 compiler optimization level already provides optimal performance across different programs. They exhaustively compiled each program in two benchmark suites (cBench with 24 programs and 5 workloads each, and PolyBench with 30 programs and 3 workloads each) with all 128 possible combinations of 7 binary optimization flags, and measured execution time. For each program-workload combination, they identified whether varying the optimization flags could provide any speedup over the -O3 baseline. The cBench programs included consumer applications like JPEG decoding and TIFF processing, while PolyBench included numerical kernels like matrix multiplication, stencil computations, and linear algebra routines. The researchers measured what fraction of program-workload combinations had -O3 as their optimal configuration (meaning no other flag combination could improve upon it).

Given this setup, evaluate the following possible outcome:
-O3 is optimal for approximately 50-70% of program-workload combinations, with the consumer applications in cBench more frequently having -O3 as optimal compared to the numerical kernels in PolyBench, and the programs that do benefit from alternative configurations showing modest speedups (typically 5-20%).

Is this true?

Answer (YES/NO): NO